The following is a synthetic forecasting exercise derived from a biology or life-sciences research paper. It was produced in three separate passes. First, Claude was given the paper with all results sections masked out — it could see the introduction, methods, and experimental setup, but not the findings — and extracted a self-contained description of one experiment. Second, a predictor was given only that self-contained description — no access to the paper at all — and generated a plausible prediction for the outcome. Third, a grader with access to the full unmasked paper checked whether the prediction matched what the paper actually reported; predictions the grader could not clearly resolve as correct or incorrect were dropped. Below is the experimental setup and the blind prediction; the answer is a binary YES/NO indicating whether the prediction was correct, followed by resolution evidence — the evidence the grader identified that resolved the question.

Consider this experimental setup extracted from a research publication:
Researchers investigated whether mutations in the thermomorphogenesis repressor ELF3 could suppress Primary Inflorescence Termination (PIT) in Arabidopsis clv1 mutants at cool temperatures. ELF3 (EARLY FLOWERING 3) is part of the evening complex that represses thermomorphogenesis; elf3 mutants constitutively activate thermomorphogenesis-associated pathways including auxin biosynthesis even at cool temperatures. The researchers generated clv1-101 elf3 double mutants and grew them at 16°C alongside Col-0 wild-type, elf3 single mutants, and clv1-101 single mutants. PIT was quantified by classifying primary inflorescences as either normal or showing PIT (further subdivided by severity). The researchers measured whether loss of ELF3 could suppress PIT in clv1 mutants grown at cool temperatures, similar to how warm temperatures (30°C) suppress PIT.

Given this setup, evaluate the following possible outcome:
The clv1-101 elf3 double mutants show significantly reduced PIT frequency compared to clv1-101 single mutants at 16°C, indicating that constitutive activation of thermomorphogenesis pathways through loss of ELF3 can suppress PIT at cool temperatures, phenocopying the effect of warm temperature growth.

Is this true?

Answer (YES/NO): YES